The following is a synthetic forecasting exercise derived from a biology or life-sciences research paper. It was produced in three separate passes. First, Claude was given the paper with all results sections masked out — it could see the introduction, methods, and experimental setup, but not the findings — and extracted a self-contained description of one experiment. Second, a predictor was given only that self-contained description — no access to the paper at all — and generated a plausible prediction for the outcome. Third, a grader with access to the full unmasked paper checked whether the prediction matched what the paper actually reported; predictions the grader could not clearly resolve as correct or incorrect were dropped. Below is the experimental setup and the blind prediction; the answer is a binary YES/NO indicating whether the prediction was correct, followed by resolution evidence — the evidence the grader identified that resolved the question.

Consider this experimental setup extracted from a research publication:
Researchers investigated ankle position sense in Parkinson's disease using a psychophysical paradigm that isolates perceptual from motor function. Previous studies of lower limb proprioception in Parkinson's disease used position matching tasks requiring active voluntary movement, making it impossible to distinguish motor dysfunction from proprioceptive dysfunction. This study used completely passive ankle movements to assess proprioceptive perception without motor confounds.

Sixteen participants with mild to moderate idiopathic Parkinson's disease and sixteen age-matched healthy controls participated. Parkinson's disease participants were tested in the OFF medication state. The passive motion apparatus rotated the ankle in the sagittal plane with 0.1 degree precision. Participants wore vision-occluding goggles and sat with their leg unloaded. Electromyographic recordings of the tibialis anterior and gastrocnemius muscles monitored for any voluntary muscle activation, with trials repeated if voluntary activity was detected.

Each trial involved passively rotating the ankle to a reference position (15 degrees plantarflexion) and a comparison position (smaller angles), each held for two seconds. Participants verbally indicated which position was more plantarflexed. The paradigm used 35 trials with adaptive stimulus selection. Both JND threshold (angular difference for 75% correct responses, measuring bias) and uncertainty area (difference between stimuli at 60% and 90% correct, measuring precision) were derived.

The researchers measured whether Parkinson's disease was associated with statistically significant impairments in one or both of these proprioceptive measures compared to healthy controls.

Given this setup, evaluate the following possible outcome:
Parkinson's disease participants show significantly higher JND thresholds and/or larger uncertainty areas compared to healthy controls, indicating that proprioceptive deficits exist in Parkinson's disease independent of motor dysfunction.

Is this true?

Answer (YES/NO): YES